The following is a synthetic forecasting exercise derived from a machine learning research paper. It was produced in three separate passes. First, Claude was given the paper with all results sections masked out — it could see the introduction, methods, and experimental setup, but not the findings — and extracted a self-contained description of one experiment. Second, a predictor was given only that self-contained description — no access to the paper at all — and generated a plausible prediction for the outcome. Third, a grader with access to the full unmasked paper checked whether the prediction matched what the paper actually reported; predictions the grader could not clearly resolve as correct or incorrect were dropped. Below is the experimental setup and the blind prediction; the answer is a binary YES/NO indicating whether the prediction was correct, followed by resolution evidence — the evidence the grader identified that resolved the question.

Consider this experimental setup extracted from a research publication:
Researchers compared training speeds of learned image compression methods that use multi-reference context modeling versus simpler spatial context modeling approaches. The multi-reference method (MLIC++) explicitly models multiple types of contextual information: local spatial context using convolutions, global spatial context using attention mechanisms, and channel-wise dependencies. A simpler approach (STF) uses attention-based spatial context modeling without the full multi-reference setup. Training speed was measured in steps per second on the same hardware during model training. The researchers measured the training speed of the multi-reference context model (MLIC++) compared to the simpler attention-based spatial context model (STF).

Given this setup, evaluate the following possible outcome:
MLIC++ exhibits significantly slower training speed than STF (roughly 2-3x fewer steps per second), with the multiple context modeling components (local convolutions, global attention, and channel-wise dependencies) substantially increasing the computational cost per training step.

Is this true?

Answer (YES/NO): YES